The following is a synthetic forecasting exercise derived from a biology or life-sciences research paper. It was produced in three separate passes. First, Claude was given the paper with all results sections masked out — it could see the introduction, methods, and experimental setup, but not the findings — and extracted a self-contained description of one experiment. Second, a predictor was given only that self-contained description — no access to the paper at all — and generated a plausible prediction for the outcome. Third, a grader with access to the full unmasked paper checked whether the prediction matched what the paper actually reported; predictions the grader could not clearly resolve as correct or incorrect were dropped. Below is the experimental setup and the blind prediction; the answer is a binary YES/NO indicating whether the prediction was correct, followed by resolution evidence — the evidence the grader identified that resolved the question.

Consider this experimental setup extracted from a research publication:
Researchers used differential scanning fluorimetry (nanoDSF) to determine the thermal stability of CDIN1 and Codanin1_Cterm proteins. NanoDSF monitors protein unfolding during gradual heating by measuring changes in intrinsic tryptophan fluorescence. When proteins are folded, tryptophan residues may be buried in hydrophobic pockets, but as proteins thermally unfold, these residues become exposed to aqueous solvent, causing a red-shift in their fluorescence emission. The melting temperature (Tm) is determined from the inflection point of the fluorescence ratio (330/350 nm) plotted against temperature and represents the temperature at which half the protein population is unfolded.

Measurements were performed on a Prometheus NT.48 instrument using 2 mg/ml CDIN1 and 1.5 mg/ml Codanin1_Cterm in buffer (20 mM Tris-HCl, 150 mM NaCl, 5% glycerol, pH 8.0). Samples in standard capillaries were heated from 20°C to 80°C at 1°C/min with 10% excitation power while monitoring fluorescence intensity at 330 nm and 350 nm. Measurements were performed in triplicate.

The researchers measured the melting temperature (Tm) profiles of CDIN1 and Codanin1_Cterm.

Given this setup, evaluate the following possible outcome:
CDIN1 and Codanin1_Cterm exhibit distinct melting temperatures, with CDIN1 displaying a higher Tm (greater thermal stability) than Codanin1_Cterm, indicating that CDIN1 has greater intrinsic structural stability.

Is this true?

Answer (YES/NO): NO